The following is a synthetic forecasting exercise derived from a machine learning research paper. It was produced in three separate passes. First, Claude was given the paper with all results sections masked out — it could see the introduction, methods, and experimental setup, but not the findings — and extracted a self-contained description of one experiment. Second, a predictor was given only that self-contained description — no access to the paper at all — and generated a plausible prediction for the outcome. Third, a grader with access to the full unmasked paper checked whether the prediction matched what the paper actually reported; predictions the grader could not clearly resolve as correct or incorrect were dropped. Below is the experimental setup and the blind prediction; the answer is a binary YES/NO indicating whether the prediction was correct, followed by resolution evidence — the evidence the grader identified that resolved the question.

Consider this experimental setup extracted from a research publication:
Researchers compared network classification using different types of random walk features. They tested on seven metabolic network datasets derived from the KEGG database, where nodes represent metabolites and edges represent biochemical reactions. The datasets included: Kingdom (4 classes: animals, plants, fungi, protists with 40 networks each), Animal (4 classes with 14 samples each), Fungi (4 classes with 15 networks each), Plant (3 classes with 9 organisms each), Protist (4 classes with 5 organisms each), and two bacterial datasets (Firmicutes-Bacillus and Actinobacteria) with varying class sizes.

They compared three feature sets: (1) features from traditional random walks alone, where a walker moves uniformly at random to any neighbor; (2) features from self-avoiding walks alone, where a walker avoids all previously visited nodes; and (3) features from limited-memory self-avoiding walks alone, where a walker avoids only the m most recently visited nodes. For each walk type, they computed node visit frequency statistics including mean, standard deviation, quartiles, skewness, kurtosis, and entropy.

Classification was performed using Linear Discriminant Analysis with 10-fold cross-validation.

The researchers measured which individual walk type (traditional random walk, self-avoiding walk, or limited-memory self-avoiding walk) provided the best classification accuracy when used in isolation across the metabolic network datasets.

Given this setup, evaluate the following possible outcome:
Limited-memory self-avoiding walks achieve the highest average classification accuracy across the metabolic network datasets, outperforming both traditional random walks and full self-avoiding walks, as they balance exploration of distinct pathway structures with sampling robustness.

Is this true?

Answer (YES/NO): NO